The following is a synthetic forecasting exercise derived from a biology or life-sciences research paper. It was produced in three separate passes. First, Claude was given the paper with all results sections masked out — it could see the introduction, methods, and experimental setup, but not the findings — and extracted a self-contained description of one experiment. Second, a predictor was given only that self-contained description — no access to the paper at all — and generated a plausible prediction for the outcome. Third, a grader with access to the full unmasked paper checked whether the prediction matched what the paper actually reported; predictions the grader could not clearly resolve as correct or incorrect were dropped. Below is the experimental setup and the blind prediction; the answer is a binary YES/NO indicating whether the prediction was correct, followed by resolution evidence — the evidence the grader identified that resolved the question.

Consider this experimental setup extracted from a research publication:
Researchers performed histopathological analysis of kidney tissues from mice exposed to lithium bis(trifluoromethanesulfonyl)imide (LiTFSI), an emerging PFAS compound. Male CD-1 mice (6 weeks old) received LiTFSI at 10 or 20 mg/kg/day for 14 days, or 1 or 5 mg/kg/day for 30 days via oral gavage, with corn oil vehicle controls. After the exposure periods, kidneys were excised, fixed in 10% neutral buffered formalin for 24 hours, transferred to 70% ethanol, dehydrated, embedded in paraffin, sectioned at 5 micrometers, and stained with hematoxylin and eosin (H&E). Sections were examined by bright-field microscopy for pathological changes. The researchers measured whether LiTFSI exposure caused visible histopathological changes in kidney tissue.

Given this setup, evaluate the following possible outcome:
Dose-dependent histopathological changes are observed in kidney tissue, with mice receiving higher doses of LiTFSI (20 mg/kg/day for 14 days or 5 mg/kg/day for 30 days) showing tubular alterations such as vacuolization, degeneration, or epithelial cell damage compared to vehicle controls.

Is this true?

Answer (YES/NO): NO